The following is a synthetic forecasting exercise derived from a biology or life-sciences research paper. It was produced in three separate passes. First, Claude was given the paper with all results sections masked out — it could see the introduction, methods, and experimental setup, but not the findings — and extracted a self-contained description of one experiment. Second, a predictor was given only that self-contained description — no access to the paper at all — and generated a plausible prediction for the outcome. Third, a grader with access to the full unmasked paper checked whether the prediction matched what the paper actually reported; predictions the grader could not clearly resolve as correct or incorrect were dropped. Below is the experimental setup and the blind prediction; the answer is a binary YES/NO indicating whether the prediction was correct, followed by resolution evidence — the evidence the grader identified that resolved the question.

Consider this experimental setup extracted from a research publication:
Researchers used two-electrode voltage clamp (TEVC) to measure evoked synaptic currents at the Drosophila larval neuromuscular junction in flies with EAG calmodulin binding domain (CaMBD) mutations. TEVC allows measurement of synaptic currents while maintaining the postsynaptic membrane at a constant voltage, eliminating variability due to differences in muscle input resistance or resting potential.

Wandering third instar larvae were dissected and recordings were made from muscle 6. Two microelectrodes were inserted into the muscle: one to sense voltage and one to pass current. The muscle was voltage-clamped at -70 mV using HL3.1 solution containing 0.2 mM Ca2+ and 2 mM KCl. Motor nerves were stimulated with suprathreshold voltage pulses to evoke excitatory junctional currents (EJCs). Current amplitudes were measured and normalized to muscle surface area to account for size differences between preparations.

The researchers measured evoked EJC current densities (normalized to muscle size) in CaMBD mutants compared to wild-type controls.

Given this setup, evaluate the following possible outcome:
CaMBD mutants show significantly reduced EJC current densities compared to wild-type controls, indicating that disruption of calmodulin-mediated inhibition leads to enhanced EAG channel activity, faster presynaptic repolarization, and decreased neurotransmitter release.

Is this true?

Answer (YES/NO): YES